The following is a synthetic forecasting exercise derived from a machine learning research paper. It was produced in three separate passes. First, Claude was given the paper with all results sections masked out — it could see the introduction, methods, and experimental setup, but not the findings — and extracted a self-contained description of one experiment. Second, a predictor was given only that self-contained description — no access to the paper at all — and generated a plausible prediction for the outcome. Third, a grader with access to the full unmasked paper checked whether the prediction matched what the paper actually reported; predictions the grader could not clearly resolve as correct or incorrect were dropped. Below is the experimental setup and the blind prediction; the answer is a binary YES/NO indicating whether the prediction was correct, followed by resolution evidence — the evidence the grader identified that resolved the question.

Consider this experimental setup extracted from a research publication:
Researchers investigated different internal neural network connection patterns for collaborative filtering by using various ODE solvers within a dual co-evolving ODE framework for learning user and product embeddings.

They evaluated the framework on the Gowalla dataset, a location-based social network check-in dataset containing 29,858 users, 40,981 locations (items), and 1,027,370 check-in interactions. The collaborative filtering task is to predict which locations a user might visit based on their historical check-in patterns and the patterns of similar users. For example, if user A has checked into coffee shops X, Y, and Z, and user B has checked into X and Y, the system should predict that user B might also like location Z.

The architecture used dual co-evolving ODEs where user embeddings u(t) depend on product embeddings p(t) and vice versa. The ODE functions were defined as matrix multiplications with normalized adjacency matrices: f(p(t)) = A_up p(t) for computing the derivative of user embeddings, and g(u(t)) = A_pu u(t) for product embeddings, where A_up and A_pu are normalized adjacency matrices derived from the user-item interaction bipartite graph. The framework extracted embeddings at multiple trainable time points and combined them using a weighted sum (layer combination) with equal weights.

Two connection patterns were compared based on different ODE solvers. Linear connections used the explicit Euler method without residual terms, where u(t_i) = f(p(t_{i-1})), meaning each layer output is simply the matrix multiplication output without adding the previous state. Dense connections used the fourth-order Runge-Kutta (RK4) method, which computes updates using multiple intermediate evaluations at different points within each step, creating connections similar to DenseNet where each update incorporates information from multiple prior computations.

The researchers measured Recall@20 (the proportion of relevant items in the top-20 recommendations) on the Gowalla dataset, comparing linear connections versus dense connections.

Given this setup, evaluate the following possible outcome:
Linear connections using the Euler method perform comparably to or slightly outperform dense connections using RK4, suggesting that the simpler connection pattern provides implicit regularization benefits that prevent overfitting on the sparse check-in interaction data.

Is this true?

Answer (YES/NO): NO